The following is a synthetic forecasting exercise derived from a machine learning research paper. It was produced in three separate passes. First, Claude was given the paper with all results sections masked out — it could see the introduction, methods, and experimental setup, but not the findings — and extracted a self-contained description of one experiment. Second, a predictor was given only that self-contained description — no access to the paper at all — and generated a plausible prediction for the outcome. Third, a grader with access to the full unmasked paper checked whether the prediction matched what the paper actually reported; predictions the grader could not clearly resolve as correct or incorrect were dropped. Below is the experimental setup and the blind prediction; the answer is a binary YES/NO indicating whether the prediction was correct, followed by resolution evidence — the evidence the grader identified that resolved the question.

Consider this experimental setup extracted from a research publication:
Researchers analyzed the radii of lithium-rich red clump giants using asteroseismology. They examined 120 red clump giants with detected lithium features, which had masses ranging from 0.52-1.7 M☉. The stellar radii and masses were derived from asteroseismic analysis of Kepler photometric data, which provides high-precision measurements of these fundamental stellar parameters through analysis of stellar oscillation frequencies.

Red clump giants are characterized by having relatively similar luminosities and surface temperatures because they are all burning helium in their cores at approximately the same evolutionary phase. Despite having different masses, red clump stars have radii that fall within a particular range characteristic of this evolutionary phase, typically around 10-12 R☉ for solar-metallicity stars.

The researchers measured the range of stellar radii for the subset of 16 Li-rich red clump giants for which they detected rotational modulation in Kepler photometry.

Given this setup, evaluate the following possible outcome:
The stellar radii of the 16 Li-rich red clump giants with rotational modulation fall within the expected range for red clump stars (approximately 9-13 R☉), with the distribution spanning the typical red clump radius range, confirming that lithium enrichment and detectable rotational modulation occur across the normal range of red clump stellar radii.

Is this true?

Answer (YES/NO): NO